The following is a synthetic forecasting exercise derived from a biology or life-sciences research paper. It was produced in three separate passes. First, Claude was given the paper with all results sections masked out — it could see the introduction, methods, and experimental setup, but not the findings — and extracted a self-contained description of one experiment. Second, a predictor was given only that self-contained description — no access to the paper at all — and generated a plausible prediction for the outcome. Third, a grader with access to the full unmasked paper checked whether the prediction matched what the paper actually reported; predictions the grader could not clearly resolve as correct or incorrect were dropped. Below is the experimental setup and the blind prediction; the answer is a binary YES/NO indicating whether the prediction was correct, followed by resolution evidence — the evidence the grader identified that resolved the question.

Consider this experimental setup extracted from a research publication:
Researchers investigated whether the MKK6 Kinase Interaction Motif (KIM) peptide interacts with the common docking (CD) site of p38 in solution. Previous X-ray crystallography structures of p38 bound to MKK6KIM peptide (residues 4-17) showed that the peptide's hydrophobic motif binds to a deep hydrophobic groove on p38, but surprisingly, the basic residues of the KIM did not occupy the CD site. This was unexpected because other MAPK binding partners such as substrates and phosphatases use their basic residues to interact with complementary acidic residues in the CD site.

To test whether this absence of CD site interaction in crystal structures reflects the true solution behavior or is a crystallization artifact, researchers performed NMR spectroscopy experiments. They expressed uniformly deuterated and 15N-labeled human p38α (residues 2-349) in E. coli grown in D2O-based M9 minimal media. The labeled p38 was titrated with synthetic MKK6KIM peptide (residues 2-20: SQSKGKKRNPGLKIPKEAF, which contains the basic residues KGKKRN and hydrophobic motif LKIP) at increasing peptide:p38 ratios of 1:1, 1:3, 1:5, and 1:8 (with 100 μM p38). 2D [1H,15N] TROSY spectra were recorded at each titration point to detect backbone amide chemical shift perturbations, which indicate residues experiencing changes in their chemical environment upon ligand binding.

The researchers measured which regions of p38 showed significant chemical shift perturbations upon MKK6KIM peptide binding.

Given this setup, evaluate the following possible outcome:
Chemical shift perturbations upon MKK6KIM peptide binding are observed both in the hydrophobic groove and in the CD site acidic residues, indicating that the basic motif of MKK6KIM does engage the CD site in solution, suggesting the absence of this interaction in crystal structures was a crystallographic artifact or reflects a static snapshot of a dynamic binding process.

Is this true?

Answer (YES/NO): NO